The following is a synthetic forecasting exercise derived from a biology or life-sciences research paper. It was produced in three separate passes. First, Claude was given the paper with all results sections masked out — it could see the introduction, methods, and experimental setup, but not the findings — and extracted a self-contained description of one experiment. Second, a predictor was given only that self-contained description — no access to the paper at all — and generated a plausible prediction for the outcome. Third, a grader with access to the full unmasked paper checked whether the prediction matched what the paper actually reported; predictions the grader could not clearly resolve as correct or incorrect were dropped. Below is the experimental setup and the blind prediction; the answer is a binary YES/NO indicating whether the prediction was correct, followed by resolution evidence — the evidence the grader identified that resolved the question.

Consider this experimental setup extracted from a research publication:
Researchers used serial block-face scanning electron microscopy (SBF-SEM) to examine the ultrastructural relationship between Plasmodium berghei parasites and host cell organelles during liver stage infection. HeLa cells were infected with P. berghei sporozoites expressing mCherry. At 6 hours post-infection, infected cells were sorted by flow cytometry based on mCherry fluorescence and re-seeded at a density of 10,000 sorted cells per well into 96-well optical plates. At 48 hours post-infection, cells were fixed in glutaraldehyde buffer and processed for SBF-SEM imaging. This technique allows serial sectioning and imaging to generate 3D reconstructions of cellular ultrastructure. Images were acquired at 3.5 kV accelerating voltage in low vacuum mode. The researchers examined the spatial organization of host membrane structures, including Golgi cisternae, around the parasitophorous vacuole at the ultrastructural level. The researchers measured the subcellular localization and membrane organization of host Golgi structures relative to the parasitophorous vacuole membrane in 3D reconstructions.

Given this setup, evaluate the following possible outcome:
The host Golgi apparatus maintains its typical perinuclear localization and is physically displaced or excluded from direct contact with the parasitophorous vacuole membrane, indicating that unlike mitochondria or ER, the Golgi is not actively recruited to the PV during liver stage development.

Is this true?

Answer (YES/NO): NO